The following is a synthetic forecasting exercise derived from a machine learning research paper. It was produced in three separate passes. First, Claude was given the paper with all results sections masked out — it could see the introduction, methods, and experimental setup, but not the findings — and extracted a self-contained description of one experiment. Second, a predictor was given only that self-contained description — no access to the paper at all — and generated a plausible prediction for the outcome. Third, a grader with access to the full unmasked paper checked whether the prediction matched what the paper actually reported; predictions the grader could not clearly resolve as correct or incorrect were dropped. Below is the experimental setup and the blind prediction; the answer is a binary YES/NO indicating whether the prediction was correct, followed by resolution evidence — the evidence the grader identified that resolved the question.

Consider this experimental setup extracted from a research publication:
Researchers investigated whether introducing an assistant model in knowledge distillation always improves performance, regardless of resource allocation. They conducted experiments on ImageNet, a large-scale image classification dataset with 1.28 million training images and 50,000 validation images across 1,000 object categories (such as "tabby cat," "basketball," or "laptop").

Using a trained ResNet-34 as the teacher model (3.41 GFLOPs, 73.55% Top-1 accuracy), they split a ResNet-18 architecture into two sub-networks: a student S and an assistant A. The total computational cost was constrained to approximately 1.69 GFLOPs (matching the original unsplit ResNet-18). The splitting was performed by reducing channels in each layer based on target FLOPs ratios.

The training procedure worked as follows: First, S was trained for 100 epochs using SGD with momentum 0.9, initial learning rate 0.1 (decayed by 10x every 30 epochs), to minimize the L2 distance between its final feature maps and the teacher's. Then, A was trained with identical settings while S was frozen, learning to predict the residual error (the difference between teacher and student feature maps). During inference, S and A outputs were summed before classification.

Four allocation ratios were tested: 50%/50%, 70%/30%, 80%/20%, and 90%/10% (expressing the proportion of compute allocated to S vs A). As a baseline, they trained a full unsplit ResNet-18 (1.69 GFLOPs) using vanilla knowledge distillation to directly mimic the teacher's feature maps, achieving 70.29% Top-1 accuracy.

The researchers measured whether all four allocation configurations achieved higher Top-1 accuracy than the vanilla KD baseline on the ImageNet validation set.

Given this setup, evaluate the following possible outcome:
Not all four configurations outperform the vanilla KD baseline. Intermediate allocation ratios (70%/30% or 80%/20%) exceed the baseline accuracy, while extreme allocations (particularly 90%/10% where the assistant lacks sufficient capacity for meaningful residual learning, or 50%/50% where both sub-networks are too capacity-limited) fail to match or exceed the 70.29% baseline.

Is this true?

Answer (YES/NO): NO